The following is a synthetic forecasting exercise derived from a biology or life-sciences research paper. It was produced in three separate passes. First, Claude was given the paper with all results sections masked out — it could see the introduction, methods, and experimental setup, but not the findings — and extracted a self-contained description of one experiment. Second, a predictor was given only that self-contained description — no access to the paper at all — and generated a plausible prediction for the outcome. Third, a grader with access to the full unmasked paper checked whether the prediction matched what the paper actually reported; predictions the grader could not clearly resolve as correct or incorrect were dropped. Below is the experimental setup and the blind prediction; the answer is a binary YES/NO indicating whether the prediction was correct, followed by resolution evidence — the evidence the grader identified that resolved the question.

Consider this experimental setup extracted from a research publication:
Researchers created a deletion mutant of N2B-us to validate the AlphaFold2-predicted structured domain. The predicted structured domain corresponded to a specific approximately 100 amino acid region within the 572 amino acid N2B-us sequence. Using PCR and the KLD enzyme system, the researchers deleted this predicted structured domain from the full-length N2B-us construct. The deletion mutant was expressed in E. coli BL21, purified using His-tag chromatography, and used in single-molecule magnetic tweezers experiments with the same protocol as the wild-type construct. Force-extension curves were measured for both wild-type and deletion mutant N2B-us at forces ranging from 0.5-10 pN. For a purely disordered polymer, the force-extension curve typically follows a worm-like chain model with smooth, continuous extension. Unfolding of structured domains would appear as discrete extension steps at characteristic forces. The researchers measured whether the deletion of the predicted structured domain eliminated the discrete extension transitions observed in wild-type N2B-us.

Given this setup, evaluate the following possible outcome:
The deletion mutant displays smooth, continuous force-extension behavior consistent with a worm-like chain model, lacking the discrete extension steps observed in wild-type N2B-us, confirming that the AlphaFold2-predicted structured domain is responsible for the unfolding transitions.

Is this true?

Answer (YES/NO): YES